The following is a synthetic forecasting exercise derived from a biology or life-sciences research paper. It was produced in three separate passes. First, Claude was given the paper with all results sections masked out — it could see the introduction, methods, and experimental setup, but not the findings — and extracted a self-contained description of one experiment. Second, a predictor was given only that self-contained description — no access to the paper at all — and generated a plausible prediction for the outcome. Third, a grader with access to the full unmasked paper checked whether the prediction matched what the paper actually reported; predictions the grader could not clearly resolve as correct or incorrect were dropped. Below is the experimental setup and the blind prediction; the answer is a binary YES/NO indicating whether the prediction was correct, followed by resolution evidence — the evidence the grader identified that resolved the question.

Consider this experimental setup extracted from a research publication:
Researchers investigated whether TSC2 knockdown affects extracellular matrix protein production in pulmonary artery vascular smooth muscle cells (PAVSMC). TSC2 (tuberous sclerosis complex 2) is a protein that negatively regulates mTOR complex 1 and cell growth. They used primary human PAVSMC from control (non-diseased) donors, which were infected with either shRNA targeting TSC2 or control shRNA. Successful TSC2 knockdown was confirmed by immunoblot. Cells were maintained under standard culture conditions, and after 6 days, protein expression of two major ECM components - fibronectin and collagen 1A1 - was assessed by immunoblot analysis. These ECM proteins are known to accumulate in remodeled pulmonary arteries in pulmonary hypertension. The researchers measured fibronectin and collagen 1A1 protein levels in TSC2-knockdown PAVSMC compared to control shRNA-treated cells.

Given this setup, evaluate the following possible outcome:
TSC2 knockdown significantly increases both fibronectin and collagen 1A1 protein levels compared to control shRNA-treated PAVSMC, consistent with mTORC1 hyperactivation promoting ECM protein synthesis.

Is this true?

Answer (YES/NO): YES